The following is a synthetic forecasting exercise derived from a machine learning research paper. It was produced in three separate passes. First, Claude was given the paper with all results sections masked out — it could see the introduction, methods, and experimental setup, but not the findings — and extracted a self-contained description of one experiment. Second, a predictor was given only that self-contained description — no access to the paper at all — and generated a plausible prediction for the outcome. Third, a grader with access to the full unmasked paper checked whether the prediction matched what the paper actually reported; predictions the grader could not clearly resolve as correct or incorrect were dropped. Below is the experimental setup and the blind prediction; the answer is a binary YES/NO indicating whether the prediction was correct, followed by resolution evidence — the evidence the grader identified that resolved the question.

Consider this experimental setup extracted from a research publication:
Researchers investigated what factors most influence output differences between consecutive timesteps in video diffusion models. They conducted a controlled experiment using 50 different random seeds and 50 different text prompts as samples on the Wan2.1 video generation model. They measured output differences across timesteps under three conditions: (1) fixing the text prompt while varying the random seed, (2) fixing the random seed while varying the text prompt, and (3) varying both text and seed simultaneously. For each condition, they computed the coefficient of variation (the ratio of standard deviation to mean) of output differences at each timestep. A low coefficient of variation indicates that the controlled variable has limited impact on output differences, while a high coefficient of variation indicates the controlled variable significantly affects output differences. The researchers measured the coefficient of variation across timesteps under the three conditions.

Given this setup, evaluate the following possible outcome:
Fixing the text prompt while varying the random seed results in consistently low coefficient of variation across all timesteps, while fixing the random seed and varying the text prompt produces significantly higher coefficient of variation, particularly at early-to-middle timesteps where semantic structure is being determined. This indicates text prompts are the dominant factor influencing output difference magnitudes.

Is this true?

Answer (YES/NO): NO